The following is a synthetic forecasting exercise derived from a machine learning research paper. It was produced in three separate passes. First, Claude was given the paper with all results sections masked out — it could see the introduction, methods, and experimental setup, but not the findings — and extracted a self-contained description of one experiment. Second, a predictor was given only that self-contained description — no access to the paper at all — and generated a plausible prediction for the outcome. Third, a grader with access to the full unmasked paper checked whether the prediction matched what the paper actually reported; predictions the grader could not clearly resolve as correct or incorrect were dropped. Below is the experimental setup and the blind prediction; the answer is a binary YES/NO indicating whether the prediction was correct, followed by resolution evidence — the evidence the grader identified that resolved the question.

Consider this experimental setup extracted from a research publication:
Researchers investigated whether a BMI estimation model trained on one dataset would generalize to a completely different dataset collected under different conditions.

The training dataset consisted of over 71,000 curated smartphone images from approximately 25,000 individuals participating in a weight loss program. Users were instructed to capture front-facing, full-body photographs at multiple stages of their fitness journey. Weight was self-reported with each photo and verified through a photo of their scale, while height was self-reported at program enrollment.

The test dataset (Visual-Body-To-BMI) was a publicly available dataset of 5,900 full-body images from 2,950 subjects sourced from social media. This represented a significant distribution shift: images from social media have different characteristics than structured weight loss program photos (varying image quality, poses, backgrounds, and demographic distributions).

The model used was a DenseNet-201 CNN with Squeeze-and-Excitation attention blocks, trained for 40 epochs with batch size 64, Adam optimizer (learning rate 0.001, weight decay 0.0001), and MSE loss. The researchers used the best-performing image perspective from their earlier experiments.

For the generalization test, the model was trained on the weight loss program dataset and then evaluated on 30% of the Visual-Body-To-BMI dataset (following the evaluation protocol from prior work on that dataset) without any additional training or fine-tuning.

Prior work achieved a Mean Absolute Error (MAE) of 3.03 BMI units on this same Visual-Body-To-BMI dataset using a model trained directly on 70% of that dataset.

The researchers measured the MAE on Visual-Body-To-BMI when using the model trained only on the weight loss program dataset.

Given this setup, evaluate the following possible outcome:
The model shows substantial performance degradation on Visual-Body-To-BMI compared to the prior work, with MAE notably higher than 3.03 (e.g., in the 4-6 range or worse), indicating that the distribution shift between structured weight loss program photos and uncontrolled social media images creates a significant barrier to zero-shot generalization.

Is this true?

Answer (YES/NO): YES